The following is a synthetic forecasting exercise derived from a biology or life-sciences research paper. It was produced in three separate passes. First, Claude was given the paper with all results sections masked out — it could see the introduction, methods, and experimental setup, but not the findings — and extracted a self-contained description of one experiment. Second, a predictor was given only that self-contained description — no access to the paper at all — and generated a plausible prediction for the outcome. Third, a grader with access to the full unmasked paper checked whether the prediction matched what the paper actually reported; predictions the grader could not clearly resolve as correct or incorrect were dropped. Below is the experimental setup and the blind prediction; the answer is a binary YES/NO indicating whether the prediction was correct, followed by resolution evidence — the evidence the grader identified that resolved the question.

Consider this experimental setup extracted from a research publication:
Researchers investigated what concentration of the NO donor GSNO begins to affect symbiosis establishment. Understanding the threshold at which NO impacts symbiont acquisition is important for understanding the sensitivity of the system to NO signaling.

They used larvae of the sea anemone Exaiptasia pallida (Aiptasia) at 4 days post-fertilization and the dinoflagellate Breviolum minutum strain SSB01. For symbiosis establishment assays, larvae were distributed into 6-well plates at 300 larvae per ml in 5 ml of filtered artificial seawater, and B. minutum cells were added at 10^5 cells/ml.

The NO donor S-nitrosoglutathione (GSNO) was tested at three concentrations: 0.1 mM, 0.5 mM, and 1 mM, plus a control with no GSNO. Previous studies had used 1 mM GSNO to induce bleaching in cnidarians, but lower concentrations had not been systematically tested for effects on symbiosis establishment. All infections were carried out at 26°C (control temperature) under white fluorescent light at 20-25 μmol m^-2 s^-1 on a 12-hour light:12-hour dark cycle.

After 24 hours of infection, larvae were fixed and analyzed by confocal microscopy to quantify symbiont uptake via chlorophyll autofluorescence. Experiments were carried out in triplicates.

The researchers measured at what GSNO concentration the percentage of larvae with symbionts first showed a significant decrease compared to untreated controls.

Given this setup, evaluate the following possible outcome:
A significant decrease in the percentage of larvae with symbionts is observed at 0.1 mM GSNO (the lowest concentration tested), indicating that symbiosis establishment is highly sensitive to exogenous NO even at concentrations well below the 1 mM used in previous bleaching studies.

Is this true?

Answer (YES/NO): NO